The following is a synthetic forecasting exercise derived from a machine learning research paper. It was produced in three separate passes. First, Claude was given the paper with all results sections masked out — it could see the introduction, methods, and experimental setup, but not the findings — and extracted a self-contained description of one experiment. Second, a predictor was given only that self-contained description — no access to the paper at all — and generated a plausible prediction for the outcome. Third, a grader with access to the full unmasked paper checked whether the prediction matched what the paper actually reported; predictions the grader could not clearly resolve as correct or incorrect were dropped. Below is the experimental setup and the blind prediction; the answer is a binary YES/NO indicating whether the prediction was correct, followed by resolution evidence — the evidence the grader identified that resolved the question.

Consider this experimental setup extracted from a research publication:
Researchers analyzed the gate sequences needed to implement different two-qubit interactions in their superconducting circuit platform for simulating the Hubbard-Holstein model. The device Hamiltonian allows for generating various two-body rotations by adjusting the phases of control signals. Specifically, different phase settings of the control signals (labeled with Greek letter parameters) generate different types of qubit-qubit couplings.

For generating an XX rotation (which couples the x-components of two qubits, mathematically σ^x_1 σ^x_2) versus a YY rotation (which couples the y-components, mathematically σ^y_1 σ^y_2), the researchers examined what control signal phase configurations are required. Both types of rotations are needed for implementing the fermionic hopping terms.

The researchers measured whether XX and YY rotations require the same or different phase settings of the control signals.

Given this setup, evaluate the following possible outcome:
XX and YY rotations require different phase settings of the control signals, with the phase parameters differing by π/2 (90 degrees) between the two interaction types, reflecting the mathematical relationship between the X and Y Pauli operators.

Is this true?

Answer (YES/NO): NO